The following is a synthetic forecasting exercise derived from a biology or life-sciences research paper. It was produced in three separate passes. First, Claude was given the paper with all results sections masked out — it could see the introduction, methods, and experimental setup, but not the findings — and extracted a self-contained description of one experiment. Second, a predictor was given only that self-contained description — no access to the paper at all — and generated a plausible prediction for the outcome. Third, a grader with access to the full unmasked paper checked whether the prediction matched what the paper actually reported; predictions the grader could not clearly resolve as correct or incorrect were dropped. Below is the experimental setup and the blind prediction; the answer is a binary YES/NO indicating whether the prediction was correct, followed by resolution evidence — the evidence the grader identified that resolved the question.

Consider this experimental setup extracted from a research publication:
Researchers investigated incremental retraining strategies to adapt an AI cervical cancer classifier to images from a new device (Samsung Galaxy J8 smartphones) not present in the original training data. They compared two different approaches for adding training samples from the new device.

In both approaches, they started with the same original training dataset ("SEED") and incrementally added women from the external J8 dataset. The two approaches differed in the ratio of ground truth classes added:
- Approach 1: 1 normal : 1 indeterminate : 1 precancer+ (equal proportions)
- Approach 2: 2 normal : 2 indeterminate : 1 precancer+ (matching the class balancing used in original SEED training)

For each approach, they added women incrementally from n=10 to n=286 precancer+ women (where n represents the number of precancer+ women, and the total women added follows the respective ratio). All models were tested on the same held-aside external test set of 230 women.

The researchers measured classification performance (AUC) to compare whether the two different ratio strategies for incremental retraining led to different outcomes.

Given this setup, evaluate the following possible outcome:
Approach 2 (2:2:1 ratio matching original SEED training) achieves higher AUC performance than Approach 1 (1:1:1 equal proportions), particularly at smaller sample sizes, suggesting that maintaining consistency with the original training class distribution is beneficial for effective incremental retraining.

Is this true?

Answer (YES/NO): YES